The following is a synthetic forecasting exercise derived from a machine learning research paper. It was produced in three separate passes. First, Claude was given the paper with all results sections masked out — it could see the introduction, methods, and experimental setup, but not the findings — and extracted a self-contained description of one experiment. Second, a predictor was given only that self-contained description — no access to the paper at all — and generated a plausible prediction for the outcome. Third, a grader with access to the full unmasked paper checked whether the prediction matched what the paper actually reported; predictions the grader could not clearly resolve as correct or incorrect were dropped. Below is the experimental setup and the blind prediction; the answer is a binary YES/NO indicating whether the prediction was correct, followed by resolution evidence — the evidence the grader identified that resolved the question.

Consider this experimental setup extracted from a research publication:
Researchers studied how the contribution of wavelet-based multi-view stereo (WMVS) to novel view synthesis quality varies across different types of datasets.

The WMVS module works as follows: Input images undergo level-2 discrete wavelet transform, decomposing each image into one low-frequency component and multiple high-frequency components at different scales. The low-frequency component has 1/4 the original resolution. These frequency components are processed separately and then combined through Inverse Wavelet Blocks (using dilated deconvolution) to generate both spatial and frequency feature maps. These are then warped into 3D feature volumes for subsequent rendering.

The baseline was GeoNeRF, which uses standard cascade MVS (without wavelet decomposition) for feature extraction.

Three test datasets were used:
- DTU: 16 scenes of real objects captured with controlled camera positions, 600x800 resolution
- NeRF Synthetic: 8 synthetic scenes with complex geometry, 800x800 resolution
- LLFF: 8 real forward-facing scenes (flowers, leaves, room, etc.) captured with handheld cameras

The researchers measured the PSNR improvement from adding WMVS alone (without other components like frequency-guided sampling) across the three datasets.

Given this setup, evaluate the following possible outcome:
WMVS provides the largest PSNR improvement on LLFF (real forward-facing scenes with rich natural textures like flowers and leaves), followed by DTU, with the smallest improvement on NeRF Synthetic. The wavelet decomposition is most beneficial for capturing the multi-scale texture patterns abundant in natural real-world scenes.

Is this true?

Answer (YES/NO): NO